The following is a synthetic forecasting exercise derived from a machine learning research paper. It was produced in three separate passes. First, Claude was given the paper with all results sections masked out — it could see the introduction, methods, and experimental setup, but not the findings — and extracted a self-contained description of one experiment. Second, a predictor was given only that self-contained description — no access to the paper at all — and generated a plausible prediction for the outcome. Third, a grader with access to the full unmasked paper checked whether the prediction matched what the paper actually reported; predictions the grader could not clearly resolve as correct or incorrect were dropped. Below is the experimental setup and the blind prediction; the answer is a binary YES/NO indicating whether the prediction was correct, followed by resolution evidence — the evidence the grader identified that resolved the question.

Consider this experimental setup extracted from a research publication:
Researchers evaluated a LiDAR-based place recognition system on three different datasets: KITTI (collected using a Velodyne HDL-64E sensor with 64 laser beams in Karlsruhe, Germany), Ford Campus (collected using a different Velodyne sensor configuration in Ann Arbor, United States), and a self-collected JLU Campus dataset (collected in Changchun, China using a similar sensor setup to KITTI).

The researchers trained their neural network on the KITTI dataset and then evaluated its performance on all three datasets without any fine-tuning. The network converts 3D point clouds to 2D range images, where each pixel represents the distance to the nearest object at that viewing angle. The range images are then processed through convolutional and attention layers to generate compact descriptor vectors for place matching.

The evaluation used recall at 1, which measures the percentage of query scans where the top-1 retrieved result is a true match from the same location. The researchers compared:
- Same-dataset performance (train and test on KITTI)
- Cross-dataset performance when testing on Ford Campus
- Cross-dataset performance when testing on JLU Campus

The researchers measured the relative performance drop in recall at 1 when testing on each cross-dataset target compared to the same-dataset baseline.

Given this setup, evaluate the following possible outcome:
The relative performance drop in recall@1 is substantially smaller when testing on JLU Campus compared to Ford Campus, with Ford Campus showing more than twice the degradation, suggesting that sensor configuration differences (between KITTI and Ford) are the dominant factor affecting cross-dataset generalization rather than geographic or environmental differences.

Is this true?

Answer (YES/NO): NO